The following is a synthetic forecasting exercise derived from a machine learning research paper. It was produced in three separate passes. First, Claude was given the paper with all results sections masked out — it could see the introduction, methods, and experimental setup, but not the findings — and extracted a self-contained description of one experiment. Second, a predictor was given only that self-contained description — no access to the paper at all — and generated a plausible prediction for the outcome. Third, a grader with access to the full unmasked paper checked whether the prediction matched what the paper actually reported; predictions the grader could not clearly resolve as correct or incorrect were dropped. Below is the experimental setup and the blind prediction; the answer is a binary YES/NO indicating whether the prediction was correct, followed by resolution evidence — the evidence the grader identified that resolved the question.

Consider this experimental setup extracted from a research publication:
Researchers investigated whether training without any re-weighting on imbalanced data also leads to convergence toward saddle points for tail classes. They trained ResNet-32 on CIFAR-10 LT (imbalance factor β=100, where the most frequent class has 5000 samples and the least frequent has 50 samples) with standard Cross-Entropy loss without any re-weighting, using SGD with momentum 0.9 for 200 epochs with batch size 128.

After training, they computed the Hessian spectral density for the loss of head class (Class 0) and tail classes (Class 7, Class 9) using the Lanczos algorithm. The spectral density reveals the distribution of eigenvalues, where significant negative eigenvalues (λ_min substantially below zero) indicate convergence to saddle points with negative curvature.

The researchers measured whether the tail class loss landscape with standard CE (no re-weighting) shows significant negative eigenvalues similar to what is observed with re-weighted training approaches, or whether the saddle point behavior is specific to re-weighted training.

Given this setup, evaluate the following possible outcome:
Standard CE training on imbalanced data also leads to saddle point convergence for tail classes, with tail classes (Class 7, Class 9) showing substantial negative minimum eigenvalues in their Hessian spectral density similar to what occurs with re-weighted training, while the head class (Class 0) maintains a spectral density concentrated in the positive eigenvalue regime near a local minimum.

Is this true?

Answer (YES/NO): YES